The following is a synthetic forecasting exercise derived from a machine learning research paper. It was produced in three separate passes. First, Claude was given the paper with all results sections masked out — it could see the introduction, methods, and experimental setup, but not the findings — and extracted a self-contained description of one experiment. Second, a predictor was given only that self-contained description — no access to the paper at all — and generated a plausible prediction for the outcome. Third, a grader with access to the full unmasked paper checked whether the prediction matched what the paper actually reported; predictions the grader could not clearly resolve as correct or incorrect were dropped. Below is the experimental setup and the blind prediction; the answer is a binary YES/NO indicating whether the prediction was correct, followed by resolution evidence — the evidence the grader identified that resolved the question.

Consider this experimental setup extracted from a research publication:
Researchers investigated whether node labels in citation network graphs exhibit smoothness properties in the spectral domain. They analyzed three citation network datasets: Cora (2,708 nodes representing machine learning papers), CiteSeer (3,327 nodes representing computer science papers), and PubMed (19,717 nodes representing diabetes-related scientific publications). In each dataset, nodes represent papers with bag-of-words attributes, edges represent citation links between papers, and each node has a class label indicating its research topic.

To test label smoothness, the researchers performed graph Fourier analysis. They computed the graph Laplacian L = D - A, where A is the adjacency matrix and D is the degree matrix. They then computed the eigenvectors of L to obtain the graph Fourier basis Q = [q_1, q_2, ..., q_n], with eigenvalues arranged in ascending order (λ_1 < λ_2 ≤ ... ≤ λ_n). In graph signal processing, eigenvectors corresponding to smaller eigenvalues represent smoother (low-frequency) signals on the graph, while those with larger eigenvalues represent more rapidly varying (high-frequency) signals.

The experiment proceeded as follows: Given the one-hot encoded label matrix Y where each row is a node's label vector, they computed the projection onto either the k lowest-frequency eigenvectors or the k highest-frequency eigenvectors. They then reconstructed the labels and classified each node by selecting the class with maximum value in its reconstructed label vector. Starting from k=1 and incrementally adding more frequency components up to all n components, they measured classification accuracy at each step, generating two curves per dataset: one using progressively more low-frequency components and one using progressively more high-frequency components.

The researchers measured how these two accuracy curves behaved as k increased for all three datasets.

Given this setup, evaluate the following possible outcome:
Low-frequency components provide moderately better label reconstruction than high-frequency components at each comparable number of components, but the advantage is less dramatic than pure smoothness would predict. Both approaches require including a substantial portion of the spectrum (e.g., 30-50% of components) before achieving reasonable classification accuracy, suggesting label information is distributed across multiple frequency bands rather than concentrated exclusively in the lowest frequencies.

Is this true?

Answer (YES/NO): NO